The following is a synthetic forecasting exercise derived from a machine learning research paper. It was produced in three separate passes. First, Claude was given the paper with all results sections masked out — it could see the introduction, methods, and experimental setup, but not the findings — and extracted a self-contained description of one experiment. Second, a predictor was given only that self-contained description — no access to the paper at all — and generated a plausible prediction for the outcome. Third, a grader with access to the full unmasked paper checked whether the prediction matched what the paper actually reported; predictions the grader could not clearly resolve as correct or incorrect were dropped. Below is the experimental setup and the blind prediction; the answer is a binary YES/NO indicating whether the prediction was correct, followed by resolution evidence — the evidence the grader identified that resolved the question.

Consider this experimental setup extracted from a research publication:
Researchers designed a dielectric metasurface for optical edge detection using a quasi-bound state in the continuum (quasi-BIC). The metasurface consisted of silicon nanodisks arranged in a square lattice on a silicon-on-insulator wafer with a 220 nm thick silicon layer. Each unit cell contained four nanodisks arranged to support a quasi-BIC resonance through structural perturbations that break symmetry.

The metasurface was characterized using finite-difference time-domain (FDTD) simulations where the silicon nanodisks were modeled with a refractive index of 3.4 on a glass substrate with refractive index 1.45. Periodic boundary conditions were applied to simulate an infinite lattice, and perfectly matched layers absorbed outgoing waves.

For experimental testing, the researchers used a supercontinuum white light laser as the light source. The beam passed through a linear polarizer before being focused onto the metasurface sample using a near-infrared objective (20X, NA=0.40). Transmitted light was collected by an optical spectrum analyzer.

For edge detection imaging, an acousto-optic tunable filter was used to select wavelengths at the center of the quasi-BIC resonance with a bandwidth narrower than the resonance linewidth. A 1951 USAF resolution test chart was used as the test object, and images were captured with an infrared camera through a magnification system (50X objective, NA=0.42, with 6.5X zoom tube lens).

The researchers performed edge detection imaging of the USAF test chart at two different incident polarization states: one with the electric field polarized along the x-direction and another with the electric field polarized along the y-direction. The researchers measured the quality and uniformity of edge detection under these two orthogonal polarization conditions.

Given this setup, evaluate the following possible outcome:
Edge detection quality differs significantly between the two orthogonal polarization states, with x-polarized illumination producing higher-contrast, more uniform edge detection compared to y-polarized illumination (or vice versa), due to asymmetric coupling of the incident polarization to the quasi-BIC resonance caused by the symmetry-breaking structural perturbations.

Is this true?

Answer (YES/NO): NO